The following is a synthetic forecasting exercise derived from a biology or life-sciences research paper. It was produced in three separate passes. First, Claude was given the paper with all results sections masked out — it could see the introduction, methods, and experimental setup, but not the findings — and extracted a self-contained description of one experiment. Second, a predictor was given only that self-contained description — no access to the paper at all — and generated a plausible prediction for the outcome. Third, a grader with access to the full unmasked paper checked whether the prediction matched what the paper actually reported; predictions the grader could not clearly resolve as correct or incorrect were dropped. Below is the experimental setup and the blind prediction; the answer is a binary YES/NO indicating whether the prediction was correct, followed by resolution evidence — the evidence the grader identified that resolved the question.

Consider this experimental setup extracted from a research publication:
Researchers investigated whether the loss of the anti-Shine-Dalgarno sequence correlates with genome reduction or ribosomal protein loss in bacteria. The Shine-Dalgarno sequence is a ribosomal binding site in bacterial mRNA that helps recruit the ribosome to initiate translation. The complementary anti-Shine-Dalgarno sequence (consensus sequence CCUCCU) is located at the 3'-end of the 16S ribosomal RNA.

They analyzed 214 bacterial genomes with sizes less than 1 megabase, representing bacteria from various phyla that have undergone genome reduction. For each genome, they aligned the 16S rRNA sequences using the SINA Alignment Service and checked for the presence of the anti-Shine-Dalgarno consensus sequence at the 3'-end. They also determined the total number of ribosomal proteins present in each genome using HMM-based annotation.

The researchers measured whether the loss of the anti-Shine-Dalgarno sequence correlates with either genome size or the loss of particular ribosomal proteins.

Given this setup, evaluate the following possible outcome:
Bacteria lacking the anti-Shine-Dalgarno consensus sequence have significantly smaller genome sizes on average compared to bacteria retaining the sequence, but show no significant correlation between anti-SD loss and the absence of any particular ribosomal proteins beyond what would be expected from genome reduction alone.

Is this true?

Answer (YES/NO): NO